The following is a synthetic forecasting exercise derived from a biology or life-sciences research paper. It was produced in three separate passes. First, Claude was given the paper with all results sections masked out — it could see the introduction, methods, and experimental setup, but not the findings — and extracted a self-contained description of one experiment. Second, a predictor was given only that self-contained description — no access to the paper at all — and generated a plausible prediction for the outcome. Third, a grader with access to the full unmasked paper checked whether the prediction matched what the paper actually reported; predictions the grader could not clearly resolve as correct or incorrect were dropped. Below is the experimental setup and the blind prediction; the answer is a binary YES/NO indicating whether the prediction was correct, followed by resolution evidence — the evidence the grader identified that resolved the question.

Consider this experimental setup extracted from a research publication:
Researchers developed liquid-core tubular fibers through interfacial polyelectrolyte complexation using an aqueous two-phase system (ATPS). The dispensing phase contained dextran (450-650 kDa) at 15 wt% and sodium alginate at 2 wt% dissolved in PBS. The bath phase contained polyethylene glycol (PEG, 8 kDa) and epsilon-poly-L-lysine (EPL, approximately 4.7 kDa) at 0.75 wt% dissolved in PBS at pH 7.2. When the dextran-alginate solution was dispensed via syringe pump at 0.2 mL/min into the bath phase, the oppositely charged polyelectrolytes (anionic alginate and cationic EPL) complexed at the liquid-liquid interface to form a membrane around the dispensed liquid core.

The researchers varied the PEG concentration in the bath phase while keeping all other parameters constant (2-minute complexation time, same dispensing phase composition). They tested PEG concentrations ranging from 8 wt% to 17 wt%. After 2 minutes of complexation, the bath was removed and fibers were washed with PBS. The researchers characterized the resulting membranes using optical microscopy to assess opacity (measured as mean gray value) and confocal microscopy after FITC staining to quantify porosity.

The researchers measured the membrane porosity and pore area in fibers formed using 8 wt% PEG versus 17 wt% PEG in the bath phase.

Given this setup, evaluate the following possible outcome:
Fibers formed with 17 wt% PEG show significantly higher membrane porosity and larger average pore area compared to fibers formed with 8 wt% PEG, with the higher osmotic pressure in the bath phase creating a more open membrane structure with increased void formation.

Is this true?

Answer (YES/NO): NO